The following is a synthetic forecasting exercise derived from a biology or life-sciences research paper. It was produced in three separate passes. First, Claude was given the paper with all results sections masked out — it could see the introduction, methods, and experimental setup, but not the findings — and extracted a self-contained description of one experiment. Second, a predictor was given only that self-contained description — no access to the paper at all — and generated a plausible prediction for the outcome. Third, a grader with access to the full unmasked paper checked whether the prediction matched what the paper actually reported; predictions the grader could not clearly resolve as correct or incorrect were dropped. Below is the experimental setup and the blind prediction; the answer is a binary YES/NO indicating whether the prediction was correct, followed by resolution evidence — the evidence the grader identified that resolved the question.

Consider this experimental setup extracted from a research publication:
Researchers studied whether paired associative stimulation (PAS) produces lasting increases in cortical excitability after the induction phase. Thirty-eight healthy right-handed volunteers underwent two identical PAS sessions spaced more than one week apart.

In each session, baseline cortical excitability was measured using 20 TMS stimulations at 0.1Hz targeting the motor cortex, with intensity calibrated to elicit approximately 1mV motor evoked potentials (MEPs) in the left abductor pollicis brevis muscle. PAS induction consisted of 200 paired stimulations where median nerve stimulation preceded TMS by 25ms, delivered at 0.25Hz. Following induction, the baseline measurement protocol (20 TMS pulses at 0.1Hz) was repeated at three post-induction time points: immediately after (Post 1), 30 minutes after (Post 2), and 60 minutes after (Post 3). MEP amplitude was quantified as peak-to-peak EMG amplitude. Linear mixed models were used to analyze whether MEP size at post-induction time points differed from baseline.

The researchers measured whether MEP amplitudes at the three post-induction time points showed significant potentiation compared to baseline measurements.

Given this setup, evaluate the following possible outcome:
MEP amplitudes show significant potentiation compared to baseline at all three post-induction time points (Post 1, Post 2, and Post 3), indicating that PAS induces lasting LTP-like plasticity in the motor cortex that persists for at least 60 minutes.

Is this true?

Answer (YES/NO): NO